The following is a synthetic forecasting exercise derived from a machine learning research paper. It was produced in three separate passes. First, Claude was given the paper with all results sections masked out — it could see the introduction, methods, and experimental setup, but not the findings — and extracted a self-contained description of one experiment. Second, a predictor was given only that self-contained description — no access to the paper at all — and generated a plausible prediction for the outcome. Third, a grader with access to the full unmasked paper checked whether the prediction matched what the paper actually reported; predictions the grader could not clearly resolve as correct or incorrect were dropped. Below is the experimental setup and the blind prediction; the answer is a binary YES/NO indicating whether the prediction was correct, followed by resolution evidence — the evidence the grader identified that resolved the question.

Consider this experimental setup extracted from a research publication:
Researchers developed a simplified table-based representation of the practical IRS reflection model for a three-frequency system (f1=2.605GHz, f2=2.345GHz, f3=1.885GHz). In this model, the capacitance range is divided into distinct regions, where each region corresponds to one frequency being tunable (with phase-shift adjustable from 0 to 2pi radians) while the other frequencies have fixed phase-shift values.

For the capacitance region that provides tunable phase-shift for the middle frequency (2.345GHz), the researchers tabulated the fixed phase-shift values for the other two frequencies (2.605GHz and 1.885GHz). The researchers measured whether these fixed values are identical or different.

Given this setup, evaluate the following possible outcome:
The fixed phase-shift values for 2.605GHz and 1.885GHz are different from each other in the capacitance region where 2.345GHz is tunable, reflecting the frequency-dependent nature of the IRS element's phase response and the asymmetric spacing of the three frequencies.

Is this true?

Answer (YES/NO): NO